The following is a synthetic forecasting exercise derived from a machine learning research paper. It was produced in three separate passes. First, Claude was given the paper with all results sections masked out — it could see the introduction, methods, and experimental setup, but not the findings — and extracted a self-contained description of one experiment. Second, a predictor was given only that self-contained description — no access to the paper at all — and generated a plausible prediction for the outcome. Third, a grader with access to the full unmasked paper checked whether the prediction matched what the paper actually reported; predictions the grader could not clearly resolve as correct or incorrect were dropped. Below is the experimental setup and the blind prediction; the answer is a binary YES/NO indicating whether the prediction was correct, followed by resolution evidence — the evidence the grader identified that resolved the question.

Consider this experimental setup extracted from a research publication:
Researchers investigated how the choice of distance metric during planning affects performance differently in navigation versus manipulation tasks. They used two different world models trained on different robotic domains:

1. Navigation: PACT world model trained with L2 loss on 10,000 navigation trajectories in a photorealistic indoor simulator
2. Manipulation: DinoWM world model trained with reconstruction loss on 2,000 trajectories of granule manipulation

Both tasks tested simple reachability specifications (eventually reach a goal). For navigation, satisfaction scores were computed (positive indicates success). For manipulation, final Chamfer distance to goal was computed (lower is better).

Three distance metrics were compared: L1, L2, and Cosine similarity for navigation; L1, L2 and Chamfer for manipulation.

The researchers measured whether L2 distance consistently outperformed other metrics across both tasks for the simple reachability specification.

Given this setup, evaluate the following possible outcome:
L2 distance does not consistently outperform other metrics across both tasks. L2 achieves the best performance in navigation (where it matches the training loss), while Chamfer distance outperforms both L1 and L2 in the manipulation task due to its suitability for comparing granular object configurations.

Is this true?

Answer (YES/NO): NO